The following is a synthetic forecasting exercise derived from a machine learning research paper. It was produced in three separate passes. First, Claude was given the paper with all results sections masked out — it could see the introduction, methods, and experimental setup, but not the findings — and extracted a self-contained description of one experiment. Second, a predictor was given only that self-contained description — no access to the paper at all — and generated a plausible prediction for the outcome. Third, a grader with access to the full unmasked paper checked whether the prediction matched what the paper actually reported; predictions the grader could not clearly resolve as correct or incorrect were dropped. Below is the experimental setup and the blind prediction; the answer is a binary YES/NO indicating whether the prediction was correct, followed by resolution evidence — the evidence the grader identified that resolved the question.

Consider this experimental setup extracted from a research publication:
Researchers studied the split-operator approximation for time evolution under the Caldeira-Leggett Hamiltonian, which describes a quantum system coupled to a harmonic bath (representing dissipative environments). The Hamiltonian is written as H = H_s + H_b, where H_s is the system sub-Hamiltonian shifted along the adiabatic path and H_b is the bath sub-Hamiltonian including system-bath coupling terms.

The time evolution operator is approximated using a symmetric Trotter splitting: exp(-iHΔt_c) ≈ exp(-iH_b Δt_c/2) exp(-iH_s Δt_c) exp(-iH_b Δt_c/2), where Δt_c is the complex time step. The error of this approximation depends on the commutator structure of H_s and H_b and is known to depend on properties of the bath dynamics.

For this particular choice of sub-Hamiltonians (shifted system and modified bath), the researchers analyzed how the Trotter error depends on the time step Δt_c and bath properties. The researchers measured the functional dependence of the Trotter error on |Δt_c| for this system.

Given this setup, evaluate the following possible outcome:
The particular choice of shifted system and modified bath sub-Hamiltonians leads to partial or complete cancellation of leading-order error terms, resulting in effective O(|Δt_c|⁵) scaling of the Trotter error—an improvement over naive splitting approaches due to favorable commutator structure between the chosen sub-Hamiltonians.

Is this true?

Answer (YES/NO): NO